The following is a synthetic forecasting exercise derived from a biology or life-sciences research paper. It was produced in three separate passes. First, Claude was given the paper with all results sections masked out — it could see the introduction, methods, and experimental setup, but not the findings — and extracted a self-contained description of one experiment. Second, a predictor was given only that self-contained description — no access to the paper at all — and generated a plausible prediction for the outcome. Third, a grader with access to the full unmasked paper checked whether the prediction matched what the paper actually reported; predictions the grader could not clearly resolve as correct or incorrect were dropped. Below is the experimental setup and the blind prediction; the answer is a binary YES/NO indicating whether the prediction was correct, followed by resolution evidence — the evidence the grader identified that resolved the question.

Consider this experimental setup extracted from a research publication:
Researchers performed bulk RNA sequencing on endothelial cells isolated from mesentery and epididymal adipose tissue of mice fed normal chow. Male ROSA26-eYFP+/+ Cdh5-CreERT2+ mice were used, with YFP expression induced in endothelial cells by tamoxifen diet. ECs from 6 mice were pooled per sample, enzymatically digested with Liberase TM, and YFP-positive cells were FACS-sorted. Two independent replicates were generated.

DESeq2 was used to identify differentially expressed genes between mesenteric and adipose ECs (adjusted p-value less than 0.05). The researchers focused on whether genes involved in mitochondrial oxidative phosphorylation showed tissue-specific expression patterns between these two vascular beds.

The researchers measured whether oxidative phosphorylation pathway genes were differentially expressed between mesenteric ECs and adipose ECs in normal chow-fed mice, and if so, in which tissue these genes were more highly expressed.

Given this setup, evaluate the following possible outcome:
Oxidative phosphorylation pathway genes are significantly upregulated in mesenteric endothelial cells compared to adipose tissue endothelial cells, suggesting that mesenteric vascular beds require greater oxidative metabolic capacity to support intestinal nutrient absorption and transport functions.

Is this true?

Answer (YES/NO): NO